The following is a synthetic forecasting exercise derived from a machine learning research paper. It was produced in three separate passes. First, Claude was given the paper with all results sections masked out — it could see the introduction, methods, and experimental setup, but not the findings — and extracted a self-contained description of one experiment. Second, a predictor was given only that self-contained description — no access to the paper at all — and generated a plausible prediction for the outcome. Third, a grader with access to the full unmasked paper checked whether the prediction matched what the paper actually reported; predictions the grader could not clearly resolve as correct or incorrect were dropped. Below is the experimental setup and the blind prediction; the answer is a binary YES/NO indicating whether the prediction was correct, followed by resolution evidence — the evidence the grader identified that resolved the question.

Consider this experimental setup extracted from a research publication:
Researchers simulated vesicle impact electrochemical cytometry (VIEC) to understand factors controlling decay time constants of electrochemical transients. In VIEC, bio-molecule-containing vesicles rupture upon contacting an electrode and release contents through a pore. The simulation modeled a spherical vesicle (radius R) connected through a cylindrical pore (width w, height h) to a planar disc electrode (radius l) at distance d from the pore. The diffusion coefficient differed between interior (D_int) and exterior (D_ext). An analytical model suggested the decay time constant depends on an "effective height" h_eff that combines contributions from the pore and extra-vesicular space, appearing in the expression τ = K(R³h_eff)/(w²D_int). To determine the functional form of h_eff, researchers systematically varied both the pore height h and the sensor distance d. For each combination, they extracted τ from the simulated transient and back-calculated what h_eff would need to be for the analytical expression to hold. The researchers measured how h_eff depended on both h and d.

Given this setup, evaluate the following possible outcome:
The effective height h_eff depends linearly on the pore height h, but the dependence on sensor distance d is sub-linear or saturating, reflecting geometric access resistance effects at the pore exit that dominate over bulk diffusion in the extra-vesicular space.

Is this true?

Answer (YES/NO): NO